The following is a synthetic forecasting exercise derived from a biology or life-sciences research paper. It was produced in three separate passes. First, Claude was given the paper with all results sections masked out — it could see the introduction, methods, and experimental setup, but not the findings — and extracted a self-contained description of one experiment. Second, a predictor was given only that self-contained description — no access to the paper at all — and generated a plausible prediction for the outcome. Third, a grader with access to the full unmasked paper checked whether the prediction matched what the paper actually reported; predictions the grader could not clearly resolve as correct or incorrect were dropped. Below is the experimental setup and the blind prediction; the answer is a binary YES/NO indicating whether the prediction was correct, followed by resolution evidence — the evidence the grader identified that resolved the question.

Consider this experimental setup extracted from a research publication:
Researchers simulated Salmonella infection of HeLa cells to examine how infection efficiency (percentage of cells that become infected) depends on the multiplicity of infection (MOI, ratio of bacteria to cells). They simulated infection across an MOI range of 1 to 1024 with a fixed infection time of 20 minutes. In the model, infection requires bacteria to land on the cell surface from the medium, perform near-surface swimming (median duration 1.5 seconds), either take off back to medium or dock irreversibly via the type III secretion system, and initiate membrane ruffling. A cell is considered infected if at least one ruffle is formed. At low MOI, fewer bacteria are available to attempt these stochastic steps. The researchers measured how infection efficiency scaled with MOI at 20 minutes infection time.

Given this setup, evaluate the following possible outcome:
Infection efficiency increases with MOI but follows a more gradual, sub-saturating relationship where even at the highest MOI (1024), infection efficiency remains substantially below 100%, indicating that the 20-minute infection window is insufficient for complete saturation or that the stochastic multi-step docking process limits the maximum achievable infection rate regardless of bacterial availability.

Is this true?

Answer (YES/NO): NO